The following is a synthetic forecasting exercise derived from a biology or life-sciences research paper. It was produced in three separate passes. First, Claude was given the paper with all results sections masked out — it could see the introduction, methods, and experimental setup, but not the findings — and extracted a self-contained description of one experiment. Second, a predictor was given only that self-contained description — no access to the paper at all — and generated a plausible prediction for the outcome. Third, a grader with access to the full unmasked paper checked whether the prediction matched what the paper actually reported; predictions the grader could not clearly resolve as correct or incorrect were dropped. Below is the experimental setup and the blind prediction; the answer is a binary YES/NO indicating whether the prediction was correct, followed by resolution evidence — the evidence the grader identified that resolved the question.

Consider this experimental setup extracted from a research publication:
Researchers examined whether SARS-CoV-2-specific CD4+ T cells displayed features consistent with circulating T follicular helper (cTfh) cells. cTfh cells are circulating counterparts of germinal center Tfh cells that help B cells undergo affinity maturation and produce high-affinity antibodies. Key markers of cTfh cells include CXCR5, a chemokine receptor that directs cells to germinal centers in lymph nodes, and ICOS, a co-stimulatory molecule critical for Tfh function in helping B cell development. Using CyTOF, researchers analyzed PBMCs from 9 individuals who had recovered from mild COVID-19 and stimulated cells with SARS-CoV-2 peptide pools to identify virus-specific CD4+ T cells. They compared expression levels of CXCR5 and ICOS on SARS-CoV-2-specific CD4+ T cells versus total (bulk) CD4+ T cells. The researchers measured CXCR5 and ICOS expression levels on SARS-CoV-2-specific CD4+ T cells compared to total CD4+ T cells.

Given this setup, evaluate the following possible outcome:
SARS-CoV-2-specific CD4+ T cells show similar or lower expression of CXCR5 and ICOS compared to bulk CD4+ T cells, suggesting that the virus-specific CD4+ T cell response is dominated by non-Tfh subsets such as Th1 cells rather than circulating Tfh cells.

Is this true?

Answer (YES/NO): NO